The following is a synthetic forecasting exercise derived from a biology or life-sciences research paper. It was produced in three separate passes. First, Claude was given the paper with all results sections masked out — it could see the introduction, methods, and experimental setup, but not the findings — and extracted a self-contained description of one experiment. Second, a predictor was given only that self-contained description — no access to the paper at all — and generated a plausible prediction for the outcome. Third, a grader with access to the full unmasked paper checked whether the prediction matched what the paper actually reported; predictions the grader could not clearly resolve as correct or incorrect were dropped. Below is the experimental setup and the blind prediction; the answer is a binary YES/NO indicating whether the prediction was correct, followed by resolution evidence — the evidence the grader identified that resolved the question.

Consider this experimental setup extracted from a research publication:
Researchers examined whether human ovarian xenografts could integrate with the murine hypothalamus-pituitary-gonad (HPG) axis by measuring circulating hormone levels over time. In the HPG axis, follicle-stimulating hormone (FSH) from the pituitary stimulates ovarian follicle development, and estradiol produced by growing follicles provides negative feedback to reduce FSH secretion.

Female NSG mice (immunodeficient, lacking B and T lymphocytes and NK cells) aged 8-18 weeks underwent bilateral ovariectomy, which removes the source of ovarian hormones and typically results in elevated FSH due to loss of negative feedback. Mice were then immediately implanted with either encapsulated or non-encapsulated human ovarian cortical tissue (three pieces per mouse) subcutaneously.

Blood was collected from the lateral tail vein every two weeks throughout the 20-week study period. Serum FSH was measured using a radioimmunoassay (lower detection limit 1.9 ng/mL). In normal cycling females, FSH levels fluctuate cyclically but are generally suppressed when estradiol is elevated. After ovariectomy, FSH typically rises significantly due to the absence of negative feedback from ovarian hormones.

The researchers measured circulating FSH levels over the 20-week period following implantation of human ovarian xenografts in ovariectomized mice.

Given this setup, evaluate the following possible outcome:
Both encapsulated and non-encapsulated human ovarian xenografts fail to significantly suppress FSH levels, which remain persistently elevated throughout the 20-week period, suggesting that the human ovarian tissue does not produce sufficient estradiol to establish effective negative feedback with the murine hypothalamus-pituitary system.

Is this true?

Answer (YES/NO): NO